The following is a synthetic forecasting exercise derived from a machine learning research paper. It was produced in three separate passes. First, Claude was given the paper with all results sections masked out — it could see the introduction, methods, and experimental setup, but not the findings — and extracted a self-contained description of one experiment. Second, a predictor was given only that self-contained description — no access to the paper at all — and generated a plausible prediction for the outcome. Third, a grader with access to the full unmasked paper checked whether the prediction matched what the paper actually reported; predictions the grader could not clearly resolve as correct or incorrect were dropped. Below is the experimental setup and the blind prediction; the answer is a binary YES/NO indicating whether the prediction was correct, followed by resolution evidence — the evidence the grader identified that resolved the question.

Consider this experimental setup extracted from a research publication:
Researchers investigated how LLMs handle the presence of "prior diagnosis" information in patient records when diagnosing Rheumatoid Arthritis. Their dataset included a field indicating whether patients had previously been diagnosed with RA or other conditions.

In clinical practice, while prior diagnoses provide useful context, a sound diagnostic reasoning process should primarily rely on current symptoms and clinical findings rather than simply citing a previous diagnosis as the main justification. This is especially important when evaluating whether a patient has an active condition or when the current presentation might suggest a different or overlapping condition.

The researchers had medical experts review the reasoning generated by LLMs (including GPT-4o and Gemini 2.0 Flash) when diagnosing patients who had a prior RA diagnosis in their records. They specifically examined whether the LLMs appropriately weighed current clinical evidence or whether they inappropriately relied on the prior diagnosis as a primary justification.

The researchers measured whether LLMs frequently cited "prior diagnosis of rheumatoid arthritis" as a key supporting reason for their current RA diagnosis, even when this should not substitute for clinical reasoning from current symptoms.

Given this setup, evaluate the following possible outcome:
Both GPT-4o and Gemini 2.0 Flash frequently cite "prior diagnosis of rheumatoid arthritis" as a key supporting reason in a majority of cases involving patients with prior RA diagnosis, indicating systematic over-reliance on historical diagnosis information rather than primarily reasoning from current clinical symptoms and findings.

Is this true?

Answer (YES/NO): YES